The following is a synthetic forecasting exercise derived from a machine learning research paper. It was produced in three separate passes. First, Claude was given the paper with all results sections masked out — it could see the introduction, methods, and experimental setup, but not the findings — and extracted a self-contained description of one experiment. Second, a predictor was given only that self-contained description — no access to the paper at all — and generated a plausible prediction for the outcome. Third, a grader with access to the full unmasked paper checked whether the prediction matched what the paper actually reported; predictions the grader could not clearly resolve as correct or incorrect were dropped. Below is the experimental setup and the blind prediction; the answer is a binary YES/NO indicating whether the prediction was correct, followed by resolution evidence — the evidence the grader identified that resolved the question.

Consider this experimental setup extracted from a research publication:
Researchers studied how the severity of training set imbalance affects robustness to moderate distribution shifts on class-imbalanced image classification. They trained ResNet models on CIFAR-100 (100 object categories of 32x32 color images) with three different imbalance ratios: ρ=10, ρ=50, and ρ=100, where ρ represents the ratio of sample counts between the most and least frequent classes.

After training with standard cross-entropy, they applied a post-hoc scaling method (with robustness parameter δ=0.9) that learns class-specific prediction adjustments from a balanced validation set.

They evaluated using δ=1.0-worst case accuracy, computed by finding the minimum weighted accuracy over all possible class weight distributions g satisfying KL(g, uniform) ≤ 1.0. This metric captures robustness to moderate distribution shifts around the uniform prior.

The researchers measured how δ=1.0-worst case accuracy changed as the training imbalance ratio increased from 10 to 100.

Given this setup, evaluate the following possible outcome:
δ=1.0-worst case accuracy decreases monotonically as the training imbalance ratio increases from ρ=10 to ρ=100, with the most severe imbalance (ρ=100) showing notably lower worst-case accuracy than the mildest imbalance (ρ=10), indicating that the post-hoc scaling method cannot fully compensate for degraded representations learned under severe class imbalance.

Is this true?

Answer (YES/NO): YES